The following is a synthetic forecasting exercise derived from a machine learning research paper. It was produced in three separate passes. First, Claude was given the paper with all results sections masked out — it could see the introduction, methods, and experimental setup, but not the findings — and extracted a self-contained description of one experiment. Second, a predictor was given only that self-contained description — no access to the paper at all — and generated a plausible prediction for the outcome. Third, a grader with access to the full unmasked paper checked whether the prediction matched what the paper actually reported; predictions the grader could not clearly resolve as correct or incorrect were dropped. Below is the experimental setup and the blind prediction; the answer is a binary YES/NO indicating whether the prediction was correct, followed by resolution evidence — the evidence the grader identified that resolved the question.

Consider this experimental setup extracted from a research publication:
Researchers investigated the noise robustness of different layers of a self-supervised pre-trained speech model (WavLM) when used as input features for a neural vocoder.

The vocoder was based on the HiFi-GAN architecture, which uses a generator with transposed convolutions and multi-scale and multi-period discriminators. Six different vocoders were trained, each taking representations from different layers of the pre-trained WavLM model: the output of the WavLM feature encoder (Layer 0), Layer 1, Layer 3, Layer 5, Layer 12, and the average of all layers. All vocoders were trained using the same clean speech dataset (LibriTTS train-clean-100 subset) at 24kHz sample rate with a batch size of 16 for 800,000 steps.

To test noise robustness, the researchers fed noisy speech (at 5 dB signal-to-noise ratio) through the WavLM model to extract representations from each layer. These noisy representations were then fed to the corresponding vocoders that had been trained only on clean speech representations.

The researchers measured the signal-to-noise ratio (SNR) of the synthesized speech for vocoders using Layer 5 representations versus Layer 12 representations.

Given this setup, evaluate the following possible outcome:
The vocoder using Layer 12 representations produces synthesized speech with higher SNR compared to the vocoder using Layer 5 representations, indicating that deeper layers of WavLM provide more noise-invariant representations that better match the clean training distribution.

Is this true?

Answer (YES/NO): YES